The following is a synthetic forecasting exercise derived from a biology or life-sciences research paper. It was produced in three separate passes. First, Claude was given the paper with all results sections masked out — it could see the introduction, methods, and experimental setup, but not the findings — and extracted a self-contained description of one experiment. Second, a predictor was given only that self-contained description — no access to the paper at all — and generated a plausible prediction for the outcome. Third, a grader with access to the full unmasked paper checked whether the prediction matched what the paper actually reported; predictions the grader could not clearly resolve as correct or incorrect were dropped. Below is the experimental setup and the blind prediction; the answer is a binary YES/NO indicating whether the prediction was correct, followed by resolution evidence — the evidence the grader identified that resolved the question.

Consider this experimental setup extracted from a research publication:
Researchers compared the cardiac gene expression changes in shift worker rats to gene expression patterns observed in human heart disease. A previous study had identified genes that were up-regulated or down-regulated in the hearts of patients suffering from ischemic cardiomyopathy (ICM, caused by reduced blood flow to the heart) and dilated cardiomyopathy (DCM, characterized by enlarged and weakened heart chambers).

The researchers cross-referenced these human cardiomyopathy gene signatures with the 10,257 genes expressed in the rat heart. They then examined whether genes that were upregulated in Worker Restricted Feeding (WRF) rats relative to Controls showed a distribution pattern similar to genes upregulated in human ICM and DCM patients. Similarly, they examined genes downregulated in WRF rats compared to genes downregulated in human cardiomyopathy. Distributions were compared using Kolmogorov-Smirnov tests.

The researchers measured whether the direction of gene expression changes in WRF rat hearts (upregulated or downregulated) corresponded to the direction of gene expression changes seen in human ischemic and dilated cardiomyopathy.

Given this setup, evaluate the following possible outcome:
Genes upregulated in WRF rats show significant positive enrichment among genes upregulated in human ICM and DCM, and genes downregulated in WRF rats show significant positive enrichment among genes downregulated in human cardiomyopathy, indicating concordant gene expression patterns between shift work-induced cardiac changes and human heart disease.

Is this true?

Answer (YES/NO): NO